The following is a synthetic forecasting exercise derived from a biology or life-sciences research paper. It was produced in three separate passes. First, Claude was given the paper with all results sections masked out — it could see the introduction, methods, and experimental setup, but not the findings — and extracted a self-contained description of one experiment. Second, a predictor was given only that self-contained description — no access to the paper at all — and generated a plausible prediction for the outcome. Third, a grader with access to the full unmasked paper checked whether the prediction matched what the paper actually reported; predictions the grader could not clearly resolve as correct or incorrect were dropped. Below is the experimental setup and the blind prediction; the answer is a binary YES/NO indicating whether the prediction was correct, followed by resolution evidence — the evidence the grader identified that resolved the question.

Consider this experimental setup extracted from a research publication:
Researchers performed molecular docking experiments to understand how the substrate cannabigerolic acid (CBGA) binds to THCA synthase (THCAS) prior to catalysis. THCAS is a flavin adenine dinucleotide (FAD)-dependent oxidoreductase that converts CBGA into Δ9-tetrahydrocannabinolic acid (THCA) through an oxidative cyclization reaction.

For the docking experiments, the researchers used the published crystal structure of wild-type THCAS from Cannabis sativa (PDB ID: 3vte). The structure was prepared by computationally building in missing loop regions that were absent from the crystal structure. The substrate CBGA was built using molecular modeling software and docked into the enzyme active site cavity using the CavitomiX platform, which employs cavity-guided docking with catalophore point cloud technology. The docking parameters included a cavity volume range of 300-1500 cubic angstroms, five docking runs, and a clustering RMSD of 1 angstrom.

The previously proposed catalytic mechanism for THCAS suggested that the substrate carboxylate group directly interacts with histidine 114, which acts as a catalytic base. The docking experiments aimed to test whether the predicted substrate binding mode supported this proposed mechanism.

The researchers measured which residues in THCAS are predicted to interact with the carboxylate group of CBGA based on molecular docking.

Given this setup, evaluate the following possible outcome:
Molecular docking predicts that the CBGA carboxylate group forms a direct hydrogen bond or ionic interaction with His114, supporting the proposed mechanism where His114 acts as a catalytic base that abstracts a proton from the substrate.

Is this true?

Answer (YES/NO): NO